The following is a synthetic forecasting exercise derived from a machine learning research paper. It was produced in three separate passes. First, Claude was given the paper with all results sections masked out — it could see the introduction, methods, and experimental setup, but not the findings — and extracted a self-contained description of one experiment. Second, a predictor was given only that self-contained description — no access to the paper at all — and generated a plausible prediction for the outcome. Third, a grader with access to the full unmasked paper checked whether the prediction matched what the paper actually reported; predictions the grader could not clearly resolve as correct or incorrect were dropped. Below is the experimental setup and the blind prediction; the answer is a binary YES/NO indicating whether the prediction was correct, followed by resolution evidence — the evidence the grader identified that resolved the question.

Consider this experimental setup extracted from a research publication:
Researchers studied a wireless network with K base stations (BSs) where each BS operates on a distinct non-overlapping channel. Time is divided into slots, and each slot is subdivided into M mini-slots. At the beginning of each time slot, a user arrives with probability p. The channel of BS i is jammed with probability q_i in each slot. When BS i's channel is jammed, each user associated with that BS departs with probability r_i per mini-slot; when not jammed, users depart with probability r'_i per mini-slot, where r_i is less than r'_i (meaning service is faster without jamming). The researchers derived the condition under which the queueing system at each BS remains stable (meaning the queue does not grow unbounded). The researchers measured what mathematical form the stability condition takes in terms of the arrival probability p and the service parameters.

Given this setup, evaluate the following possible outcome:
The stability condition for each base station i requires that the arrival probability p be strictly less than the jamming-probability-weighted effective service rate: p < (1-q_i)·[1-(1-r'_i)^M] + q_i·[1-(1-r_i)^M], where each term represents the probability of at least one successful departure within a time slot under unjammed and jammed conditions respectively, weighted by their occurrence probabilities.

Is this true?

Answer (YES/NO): NO